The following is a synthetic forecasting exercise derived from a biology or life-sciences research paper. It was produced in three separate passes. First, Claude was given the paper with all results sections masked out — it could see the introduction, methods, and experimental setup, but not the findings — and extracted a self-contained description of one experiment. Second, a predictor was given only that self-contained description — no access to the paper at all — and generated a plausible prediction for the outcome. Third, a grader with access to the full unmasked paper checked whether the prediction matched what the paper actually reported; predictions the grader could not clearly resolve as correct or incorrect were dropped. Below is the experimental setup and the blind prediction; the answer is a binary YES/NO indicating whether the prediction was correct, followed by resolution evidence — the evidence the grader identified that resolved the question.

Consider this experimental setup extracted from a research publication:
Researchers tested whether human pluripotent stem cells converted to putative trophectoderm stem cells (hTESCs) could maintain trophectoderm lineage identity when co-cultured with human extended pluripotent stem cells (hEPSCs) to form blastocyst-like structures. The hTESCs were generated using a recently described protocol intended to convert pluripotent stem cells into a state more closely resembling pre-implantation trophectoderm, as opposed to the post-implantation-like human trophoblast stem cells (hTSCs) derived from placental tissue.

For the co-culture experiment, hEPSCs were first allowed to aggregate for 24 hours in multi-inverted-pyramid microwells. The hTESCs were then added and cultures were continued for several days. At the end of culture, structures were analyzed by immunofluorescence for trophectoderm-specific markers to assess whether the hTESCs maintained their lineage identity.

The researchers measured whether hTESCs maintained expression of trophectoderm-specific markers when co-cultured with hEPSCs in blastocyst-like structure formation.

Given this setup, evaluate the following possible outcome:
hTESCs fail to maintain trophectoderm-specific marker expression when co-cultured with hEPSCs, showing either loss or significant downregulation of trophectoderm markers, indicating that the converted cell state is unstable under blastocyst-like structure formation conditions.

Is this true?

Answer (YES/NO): YES